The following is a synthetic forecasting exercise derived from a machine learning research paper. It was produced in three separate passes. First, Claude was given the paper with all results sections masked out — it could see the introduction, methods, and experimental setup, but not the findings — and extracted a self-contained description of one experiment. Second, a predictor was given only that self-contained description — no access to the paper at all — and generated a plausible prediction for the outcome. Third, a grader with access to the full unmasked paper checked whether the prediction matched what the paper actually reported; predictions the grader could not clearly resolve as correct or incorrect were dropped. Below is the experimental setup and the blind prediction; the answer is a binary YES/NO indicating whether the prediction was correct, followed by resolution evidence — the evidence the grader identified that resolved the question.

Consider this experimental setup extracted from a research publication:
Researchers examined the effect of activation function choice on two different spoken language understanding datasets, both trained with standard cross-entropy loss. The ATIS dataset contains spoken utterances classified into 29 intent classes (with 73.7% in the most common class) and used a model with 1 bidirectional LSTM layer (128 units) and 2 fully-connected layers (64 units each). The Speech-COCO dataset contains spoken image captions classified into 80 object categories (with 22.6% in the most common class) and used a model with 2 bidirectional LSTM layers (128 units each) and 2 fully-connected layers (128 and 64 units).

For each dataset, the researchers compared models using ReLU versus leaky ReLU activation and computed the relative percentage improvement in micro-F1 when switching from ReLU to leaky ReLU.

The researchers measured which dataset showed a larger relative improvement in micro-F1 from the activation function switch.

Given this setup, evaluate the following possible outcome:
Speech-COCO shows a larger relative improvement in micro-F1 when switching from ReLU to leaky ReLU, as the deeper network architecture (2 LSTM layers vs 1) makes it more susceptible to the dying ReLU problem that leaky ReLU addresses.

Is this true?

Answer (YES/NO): YES